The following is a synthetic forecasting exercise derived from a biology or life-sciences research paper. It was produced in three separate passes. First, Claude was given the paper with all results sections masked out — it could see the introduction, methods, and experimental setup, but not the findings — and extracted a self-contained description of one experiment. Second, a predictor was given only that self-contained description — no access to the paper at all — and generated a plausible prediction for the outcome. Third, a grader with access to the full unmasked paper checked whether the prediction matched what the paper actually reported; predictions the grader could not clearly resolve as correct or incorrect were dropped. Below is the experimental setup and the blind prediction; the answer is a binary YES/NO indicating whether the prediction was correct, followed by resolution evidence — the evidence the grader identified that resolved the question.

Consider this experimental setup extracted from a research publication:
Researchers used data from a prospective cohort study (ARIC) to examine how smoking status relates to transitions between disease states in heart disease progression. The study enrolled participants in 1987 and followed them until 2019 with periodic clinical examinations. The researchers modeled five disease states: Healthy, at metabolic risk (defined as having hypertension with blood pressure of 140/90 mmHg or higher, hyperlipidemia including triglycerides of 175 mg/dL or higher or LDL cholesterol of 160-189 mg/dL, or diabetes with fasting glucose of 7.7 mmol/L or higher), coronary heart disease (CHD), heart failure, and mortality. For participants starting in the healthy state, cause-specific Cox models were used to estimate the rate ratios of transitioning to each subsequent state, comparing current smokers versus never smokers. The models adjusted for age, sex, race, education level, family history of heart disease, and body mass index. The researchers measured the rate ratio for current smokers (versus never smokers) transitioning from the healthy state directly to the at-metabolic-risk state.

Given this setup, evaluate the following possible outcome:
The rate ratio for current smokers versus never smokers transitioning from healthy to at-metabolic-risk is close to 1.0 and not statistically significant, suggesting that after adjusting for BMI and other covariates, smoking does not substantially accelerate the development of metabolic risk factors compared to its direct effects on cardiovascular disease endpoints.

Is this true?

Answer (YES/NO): NO